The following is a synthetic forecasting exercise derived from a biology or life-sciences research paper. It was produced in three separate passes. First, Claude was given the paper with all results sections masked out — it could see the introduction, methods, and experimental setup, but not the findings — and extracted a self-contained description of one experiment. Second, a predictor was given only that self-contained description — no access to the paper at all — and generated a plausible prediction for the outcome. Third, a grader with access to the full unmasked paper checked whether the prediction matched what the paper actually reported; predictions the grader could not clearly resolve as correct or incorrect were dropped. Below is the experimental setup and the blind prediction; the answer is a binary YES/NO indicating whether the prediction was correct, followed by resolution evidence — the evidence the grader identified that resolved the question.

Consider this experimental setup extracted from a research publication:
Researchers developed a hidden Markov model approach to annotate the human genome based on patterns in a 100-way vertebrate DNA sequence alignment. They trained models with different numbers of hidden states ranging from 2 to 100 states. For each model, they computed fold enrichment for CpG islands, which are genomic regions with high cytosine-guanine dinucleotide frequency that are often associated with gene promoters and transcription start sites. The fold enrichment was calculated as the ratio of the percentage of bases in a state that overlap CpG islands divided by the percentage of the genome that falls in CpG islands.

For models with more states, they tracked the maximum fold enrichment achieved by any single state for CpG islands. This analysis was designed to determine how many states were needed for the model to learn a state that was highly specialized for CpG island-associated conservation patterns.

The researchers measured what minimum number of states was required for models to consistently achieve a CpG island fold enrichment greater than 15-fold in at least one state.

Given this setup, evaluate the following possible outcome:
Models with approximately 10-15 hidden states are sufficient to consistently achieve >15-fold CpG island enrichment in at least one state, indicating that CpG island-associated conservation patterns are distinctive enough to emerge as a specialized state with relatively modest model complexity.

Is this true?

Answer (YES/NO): NO